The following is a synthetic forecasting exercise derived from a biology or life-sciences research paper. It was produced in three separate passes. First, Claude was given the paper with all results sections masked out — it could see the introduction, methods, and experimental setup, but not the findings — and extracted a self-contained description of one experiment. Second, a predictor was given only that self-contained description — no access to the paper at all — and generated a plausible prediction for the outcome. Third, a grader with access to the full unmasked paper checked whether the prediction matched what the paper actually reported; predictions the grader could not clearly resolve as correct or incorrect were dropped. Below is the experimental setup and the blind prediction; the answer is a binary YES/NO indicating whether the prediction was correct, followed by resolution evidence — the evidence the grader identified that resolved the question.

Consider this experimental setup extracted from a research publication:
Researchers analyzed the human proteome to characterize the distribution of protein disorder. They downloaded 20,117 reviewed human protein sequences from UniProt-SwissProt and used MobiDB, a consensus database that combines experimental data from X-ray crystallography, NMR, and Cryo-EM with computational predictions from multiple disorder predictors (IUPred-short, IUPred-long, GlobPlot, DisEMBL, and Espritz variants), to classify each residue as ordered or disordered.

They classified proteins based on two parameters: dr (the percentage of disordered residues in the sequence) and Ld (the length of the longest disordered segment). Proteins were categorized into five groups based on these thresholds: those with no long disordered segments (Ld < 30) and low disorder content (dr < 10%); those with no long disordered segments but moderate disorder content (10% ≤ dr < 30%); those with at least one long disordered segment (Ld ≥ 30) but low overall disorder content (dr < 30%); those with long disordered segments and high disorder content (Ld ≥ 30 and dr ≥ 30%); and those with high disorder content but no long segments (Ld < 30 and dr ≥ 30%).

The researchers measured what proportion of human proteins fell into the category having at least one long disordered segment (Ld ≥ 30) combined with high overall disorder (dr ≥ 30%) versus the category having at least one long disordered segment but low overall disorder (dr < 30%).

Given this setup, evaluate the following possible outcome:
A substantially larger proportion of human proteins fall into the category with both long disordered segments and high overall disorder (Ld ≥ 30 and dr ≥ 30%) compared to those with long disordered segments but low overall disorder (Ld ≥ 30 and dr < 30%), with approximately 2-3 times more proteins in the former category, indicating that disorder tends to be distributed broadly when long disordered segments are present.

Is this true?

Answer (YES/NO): NO